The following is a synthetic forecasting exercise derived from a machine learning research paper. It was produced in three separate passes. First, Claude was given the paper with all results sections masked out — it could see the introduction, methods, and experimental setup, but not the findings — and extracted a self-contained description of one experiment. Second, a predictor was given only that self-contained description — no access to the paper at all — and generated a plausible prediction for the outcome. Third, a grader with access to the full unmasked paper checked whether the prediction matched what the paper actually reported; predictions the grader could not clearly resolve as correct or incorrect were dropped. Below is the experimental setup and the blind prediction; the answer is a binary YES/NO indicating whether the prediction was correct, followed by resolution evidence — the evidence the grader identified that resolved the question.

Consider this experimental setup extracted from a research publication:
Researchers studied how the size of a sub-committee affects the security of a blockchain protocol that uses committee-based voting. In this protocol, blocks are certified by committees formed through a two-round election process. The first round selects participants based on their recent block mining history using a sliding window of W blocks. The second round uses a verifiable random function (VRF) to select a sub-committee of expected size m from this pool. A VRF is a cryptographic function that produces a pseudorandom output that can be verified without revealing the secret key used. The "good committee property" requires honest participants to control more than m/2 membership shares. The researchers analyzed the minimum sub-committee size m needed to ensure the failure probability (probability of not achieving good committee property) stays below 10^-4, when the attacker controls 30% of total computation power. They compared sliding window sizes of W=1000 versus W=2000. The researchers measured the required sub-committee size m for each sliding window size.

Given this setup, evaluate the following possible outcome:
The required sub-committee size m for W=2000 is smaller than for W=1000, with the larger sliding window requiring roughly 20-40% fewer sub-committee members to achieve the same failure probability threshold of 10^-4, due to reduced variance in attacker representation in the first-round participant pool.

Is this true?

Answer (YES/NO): NO